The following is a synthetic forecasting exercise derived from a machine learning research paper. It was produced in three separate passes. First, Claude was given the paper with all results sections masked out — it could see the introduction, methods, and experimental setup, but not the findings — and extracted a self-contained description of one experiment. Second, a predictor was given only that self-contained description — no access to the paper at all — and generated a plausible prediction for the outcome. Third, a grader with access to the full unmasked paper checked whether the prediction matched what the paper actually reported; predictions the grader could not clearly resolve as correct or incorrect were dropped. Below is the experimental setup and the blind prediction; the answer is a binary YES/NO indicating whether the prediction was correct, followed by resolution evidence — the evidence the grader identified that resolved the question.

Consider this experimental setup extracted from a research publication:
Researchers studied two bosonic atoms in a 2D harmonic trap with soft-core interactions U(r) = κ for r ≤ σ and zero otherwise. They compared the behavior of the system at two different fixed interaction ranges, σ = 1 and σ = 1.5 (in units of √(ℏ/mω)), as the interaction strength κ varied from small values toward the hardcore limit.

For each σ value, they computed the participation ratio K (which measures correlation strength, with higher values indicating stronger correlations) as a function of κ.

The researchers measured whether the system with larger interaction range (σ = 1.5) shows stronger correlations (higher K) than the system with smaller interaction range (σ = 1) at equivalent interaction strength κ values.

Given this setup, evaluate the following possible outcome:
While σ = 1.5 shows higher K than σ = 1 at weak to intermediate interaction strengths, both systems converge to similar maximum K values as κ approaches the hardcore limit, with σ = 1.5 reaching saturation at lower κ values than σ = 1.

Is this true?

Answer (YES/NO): NO